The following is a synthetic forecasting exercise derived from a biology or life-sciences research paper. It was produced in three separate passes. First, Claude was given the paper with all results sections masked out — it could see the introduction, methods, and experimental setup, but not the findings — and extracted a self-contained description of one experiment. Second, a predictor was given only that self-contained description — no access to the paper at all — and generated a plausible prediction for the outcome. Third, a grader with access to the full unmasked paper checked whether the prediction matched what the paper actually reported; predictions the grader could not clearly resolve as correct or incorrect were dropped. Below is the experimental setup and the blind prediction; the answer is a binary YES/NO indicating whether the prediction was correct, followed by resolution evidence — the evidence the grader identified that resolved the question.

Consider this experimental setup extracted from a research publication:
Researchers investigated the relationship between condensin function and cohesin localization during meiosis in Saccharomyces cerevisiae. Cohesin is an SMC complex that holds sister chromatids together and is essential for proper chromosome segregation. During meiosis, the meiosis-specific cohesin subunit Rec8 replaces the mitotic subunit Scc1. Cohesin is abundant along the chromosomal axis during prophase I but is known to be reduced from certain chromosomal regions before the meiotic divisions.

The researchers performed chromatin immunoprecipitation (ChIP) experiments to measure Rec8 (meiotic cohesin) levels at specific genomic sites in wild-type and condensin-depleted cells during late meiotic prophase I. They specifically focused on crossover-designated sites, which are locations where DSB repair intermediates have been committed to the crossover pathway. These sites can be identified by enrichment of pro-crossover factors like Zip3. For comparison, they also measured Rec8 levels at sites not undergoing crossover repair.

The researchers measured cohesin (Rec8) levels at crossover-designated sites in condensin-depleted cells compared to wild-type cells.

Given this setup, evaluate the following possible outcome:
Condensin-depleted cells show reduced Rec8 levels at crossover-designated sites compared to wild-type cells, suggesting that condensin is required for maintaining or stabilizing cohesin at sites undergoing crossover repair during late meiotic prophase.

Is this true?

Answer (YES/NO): NO